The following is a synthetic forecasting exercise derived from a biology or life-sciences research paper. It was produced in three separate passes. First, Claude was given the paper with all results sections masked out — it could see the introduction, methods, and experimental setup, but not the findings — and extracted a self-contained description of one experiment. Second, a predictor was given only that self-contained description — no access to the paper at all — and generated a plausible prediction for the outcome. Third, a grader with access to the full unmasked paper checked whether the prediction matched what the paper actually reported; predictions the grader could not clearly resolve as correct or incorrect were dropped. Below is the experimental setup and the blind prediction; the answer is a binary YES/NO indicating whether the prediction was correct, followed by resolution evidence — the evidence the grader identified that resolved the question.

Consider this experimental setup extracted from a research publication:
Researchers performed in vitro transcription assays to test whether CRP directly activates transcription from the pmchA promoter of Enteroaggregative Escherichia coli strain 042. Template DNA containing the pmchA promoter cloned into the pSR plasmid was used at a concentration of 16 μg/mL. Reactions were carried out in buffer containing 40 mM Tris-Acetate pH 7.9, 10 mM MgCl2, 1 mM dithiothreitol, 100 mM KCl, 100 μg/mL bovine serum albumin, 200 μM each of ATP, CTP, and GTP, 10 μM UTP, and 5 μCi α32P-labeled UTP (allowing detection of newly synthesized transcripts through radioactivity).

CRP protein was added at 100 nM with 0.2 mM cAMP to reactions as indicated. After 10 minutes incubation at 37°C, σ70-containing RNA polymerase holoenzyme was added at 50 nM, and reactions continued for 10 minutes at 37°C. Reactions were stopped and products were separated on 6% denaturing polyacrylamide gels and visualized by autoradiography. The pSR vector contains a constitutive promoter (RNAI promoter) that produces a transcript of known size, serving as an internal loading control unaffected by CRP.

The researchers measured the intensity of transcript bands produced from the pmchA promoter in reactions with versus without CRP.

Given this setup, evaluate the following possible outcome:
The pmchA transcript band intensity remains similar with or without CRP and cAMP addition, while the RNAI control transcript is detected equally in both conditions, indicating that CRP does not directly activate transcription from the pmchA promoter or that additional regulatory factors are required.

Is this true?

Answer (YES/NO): NO